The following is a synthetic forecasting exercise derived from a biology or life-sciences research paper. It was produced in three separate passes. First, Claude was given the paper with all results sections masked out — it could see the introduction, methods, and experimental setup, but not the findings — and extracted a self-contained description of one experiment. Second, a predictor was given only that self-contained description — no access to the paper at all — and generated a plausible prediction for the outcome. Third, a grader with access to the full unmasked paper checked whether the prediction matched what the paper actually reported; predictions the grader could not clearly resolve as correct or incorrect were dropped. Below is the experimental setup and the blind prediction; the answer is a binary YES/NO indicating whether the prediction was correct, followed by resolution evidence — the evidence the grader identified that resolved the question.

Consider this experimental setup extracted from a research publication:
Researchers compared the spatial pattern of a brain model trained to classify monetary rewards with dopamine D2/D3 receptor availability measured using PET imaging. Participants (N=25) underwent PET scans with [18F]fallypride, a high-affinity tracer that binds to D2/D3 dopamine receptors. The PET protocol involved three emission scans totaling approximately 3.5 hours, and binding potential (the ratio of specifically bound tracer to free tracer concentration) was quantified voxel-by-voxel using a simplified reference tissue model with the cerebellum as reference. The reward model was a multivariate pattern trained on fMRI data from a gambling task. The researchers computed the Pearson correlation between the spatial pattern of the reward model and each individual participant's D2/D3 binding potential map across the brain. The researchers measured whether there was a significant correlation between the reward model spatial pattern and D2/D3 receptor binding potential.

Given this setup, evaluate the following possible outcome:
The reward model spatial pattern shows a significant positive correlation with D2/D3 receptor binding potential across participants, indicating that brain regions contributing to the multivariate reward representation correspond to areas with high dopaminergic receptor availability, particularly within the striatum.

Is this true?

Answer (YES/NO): YES